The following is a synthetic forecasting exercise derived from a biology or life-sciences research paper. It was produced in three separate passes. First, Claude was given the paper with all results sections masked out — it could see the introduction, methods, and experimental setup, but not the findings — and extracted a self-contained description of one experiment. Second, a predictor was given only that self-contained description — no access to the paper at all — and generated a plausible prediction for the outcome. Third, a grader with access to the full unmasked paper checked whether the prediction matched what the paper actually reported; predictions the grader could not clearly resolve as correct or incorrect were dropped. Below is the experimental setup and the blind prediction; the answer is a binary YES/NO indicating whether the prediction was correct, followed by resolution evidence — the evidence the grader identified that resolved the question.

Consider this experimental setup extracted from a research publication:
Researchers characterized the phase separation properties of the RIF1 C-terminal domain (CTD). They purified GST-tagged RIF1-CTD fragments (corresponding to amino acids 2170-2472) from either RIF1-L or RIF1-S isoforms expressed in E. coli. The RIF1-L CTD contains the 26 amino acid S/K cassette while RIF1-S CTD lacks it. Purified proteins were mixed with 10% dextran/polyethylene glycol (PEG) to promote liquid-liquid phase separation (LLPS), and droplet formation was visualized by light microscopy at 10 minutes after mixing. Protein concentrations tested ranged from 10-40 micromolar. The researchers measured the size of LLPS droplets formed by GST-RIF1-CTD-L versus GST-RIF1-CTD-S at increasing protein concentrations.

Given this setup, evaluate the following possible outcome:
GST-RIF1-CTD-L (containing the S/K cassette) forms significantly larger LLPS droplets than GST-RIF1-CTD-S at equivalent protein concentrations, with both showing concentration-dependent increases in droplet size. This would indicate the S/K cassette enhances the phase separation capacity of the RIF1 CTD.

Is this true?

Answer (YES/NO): NO